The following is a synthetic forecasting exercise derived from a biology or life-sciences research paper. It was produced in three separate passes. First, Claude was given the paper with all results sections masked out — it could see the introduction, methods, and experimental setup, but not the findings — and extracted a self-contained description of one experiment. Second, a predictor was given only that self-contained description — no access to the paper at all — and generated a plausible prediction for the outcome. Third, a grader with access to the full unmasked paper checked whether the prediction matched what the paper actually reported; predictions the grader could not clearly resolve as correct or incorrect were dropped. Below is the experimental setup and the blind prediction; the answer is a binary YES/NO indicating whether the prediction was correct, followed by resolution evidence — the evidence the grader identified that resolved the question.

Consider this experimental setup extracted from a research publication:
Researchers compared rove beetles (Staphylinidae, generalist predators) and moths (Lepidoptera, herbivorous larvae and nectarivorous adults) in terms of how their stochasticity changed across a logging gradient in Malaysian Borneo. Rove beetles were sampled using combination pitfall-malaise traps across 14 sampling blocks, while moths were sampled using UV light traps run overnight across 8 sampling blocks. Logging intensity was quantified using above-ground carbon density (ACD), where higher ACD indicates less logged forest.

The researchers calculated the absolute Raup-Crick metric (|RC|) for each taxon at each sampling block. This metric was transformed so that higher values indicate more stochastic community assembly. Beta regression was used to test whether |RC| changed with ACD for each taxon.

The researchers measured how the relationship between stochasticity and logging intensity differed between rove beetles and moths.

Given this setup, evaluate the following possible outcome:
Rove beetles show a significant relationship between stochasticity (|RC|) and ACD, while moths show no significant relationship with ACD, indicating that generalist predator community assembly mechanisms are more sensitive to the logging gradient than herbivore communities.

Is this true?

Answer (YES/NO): NO